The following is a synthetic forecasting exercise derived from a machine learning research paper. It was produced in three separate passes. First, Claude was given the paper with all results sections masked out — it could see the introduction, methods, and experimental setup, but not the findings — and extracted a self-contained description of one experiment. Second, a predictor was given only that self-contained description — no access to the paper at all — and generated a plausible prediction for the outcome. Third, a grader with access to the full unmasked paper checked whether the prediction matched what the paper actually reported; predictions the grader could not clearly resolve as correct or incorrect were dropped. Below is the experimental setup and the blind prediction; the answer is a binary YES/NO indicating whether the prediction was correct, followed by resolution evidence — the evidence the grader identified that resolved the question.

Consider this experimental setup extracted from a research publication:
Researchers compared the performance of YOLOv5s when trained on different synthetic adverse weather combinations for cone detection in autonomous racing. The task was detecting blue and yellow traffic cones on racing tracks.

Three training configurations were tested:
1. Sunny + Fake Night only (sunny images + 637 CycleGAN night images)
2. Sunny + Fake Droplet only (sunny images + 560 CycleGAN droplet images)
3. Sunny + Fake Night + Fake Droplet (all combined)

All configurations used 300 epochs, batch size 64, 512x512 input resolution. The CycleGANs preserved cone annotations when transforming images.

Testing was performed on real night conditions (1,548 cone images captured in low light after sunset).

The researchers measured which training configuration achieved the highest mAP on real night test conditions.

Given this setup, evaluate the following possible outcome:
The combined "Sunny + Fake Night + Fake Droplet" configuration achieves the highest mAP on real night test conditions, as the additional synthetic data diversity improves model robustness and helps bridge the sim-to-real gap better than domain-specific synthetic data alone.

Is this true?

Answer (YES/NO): YES